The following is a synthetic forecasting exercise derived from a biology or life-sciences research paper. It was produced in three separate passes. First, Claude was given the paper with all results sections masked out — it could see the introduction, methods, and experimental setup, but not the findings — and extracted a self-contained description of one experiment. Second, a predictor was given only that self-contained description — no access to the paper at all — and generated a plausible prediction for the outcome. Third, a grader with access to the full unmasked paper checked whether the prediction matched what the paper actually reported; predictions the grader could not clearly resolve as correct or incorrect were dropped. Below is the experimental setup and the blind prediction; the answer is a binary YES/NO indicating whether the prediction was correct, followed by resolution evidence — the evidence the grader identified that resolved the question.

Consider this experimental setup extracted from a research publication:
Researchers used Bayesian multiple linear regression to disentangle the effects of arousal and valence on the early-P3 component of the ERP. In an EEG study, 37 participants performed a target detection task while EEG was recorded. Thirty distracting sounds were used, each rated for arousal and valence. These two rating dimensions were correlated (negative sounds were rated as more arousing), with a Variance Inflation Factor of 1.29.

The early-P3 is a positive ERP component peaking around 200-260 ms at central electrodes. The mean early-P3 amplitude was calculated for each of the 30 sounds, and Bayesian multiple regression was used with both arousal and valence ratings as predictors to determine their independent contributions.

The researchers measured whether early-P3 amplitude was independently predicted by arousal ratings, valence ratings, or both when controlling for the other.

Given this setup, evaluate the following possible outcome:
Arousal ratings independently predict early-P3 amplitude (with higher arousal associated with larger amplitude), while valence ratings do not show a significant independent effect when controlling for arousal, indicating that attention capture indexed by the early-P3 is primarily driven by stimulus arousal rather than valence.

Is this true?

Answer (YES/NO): YES